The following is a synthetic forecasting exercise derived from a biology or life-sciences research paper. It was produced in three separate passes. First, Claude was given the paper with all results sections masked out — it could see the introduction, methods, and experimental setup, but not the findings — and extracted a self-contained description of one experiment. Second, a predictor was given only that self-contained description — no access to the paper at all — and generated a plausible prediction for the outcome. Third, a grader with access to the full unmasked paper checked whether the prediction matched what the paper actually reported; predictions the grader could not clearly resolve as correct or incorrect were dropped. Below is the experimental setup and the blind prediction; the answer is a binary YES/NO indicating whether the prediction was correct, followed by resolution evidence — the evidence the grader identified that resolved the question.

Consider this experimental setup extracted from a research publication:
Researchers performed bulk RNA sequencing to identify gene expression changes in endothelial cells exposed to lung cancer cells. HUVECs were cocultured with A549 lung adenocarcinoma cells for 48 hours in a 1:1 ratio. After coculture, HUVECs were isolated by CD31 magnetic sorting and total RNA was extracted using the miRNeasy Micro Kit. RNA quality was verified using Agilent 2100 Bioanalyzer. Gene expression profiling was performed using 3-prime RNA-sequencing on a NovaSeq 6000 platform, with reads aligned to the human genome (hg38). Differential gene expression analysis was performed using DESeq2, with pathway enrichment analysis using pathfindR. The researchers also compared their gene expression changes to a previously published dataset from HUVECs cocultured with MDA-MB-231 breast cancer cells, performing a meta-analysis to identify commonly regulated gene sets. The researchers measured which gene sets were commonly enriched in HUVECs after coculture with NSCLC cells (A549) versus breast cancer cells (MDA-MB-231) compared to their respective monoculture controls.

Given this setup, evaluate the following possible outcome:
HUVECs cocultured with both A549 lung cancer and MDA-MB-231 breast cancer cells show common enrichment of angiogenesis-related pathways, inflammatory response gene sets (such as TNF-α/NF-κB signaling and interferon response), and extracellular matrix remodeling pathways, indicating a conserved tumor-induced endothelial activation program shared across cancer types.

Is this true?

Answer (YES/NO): NO